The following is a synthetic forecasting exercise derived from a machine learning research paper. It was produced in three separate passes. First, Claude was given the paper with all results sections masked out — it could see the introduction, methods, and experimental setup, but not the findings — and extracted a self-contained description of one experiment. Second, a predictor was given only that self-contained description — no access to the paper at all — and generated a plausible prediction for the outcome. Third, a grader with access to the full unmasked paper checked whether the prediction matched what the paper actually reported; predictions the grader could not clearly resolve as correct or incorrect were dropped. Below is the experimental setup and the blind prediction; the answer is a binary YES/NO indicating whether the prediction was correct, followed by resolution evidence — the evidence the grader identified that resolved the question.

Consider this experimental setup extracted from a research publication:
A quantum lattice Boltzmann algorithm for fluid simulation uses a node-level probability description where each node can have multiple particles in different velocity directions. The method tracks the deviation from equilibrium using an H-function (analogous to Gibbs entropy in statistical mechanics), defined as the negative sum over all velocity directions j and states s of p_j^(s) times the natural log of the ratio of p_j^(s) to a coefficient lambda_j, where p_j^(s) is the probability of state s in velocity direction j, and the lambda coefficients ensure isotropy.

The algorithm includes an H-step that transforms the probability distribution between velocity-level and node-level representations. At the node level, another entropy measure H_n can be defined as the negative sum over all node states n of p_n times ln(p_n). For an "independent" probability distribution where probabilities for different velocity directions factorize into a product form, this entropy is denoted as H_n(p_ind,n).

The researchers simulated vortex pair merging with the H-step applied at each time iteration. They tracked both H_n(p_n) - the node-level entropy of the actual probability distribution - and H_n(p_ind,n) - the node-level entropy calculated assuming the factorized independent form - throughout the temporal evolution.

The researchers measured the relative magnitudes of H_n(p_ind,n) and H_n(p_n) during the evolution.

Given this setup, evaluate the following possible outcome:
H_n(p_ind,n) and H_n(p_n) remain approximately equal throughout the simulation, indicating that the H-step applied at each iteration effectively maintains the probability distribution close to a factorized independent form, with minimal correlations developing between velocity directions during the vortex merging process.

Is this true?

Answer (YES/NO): NO